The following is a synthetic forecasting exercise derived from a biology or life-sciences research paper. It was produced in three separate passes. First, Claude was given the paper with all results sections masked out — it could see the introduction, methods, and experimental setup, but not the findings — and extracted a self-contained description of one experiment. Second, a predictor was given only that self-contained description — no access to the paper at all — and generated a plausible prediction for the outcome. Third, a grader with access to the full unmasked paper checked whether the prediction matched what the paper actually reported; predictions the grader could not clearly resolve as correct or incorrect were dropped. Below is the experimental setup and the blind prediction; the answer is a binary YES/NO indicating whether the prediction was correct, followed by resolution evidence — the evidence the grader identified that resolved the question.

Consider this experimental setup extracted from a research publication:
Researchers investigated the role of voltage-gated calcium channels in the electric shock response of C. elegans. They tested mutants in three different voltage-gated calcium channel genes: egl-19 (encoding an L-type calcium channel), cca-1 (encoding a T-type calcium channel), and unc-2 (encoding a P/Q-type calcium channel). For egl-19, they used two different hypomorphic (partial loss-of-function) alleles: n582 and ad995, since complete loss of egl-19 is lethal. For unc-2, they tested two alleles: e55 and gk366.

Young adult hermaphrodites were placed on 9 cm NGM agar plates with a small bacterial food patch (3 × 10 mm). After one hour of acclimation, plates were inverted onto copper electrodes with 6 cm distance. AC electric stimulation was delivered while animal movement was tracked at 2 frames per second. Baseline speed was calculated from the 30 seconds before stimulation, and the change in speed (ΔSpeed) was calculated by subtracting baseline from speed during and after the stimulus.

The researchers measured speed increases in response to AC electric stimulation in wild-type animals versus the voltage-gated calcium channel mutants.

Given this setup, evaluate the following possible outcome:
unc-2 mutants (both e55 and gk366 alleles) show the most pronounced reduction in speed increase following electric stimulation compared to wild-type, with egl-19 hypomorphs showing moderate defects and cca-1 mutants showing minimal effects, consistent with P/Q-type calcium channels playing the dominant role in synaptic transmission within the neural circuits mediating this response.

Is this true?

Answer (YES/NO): NO